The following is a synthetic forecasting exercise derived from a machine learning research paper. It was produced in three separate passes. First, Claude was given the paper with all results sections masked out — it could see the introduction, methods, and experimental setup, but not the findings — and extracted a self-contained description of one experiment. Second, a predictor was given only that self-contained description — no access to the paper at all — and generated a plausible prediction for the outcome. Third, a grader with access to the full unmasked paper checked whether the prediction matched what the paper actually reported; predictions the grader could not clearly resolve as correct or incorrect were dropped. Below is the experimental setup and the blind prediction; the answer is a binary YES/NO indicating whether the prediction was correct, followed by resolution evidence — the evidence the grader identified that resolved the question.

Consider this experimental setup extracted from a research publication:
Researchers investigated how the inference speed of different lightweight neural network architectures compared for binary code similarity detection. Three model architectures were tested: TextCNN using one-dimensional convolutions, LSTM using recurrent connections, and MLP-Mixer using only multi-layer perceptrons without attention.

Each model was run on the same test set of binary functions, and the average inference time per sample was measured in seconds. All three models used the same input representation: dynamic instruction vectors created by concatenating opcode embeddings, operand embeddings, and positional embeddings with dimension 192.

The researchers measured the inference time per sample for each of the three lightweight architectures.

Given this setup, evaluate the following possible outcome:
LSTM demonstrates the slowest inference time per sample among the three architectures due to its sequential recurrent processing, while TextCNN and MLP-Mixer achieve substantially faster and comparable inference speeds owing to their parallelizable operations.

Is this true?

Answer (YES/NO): NO